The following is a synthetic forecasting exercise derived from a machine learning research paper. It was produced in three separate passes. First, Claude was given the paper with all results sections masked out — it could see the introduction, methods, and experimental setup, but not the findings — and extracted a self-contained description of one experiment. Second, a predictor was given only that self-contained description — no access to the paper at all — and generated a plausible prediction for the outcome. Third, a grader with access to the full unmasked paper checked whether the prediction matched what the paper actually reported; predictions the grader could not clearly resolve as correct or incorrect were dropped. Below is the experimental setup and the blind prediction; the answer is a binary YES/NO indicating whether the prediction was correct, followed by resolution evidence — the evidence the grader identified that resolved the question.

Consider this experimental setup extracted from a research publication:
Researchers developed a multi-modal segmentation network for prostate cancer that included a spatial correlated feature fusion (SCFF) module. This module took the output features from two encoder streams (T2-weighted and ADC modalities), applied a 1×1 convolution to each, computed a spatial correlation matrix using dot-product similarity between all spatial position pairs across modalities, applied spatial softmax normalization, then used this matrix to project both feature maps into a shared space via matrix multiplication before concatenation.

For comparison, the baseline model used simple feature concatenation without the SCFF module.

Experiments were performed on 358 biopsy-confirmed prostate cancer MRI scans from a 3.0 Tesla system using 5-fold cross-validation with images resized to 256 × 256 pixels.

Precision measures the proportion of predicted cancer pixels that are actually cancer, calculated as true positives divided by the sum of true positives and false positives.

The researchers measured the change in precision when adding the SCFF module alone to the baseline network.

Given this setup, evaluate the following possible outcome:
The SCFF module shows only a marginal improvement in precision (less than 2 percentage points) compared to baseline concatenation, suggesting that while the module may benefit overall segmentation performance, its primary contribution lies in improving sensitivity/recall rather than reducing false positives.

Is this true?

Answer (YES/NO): YES